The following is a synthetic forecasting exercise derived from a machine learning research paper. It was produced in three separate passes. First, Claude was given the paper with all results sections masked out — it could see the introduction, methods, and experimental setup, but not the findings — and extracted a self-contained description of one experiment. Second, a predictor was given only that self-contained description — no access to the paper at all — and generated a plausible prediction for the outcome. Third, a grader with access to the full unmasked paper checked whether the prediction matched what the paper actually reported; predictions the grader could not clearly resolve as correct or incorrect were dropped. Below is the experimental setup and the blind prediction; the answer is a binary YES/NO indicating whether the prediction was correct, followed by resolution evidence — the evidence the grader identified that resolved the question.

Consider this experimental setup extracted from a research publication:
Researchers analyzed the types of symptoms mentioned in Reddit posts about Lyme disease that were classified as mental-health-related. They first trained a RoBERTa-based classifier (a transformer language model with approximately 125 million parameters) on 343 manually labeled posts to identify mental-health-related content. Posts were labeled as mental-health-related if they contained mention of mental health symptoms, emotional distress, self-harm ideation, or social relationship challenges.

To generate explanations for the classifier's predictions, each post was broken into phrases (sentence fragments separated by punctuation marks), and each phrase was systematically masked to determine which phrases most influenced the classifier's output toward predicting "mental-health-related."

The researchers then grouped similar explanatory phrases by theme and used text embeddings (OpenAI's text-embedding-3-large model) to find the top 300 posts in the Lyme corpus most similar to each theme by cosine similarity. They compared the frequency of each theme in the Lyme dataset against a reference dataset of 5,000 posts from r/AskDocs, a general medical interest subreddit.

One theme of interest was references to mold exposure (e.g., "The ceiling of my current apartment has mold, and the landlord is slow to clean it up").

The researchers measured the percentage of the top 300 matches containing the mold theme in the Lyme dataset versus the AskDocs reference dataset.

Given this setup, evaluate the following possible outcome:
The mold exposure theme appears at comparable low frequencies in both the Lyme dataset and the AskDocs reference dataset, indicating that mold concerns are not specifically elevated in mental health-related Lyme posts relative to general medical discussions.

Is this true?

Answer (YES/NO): NO